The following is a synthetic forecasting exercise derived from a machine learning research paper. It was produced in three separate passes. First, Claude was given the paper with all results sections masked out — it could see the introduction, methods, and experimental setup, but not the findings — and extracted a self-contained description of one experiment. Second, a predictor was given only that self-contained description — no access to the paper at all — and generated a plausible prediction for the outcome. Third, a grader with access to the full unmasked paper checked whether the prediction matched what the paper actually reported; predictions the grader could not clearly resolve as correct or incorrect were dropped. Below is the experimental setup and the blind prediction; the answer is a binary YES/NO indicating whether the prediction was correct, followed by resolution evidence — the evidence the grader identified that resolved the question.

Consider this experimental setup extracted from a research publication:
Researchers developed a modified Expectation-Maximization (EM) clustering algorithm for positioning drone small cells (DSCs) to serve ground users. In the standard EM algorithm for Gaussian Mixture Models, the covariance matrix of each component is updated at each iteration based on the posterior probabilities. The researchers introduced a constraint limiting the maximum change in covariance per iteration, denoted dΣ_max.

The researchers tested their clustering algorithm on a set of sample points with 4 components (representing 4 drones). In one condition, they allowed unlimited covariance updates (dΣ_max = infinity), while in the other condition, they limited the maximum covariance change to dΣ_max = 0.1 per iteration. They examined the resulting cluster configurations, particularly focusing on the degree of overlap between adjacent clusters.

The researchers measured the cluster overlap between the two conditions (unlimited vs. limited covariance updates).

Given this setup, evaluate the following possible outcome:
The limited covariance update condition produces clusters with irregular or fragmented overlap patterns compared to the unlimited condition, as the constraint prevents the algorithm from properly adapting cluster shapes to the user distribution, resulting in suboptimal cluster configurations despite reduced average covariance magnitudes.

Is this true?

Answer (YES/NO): NO